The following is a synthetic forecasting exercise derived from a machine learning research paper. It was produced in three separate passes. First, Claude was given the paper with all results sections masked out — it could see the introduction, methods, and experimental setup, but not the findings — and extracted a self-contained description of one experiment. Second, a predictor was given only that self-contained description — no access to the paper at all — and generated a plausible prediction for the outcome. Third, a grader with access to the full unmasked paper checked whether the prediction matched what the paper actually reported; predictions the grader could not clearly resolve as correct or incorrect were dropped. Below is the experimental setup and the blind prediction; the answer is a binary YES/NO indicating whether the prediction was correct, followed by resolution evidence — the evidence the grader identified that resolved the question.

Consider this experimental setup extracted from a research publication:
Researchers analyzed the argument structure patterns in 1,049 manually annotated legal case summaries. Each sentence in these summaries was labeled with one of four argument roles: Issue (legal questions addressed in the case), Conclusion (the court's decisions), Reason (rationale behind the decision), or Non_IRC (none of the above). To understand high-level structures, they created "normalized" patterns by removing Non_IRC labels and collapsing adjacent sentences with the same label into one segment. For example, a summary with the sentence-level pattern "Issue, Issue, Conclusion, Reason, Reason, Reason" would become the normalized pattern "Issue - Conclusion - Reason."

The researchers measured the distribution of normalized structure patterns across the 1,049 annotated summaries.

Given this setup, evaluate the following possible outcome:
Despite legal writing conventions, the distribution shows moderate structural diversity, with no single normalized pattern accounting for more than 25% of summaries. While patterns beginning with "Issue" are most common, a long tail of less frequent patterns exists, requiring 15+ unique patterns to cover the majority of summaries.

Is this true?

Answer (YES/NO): NO